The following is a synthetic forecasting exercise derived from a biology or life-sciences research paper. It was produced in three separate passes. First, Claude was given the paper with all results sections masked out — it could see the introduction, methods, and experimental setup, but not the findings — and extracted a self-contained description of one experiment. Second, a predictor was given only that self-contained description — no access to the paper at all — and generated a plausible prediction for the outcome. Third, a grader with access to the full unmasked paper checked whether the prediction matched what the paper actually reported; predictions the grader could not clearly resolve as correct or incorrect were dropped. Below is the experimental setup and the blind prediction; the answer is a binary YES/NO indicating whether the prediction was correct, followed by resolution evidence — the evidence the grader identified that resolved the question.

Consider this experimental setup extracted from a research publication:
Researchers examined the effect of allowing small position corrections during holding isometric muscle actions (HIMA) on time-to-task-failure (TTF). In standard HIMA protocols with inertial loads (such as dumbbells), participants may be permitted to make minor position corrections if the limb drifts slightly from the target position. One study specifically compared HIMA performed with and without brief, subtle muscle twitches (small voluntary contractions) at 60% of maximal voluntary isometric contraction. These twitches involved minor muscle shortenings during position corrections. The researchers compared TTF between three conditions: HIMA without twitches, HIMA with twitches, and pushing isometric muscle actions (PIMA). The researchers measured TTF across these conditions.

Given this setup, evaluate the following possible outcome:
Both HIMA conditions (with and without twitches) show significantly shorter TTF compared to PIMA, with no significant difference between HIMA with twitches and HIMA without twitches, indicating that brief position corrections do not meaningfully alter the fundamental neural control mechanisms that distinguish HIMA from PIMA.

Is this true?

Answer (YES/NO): NO